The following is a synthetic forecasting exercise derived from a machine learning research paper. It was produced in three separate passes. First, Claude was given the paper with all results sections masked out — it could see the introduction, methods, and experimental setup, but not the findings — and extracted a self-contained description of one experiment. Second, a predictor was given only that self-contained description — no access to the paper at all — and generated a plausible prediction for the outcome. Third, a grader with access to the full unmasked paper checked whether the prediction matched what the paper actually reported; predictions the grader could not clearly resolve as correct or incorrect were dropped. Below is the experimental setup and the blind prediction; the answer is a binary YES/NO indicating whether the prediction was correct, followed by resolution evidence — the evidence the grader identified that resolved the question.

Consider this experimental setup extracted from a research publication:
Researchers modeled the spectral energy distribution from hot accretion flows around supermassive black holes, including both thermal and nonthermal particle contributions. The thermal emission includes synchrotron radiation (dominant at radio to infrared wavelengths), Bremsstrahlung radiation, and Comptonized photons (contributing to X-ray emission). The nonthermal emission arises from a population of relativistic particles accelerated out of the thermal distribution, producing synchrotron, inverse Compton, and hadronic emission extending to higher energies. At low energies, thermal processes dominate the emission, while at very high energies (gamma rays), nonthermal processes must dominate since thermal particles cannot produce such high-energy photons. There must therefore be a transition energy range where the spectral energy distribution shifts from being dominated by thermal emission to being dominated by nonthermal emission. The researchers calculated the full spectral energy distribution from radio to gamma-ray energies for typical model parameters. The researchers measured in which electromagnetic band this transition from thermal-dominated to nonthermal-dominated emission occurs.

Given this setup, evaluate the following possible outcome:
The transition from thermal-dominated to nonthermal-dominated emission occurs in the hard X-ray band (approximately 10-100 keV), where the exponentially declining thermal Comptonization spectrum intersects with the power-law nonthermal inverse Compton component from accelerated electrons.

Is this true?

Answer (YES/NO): NO